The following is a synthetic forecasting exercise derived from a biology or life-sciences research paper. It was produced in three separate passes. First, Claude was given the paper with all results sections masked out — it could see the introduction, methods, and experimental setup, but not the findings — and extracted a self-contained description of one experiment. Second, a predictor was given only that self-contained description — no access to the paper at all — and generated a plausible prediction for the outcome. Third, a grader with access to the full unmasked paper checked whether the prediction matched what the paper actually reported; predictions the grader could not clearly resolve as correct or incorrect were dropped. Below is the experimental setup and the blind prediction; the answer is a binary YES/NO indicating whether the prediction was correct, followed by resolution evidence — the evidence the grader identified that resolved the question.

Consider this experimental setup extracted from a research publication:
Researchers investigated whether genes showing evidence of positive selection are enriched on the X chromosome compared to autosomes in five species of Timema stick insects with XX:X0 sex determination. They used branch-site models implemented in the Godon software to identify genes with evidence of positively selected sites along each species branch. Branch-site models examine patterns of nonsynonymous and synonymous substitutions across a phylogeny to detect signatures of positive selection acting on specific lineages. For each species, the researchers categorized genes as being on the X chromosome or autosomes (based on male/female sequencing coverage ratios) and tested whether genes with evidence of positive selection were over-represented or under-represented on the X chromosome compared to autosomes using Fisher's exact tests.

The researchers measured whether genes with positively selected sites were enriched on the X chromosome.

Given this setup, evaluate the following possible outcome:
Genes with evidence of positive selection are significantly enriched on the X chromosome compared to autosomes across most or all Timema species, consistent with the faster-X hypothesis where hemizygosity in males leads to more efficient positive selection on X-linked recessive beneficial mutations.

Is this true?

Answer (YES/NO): NO